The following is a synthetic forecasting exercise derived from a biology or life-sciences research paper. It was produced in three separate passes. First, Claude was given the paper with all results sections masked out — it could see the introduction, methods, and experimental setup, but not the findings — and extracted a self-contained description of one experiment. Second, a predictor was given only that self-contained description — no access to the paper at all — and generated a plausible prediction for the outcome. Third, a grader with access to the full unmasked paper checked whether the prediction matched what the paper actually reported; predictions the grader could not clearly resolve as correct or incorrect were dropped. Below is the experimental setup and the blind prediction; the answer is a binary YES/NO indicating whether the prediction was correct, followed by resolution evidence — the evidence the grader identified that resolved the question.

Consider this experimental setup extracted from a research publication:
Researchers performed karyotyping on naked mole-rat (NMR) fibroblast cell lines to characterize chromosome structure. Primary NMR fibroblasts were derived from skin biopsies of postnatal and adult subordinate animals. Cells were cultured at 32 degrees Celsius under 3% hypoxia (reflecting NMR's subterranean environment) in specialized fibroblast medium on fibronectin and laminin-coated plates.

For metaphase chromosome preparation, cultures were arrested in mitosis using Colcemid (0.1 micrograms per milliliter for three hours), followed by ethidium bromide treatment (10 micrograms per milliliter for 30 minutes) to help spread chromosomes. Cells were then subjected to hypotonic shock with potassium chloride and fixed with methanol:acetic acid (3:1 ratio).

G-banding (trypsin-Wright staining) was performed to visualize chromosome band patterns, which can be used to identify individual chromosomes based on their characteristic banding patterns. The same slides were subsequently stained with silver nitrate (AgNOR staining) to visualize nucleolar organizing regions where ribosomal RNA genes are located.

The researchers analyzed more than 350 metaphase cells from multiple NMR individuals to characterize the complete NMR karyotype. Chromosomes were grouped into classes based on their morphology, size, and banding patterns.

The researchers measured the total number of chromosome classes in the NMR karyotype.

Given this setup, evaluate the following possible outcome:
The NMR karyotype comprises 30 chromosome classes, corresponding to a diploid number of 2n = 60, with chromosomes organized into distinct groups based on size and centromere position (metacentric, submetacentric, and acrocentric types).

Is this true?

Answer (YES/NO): NO